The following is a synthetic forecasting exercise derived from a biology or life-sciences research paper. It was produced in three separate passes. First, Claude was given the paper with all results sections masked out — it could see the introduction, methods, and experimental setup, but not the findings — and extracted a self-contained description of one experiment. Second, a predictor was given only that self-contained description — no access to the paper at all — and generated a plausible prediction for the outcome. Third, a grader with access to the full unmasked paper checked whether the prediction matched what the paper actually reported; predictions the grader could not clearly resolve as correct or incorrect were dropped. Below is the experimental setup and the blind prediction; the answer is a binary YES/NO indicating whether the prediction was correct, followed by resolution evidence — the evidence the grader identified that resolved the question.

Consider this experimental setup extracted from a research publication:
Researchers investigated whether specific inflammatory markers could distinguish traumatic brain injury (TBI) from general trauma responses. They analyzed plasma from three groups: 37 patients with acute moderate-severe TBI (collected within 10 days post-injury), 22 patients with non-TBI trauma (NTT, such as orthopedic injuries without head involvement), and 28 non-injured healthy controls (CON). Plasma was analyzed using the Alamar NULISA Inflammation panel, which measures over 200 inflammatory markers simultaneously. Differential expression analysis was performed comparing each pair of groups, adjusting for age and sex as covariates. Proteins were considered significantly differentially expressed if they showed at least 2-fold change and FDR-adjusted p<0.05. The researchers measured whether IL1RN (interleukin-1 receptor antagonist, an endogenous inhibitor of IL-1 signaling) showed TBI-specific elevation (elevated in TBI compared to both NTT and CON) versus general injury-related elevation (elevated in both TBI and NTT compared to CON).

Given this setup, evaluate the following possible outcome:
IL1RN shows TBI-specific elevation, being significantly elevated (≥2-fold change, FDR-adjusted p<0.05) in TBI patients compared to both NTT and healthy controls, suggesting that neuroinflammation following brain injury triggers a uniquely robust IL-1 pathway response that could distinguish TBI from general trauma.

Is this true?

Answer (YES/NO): YES